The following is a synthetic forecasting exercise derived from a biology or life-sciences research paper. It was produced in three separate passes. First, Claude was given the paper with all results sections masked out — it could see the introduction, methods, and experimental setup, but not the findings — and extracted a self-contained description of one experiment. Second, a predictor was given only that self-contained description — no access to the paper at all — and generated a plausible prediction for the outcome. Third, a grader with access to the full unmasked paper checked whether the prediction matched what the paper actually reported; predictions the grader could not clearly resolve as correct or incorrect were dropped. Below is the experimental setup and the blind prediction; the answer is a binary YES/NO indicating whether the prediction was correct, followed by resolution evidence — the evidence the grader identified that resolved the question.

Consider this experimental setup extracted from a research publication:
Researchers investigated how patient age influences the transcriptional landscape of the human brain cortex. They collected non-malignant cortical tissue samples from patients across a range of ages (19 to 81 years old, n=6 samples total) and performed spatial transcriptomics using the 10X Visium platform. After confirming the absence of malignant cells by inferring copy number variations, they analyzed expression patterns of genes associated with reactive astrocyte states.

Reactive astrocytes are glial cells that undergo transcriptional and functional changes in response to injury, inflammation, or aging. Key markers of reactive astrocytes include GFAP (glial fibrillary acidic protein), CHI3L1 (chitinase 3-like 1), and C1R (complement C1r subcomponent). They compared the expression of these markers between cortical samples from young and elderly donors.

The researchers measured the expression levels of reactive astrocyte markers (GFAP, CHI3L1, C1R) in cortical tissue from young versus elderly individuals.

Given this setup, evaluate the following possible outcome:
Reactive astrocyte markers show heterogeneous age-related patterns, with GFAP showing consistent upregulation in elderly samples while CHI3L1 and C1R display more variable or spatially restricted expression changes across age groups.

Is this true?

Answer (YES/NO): NO